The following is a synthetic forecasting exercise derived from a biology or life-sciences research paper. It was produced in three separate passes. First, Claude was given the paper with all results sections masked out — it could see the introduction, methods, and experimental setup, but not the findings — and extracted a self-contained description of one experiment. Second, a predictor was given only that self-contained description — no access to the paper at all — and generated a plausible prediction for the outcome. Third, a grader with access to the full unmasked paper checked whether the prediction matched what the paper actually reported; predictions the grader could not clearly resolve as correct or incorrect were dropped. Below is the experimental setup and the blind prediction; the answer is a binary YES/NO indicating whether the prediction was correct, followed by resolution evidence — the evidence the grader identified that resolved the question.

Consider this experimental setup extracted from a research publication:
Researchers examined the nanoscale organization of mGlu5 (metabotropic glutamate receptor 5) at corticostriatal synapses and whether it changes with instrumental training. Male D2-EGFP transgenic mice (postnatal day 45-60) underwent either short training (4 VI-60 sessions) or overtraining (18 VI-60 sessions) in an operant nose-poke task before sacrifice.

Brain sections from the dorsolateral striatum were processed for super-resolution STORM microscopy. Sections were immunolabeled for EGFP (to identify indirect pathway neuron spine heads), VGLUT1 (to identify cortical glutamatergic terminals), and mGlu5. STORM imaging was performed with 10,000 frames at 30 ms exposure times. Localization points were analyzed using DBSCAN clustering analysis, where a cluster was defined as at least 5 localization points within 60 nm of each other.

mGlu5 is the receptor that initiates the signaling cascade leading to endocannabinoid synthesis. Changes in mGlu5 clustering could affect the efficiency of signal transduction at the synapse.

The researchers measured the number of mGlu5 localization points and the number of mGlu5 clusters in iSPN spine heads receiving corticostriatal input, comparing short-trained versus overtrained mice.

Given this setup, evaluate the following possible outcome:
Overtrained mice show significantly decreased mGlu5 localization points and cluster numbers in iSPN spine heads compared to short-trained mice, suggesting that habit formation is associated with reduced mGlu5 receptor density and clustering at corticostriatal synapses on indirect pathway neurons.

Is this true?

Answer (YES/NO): NO